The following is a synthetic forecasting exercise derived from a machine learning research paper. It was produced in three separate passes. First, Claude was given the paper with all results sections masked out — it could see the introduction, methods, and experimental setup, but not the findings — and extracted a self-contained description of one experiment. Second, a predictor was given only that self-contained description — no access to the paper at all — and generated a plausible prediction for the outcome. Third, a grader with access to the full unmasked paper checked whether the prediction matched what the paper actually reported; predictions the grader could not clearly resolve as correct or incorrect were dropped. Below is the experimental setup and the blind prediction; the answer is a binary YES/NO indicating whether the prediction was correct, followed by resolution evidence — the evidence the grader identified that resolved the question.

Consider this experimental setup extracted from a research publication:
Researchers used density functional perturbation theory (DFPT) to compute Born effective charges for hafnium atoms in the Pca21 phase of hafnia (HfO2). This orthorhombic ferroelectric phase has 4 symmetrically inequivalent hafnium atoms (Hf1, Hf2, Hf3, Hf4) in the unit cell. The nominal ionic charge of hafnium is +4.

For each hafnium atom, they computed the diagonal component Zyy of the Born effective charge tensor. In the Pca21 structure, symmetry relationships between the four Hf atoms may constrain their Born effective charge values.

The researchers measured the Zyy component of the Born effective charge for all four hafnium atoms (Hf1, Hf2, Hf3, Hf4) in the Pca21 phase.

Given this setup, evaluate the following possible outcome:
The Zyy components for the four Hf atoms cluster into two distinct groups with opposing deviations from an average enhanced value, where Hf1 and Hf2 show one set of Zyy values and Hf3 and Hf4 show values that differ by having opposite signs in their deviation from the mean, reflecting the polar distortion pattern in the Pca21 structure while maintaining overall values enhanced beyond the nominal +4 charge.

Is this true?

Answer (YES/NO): NO